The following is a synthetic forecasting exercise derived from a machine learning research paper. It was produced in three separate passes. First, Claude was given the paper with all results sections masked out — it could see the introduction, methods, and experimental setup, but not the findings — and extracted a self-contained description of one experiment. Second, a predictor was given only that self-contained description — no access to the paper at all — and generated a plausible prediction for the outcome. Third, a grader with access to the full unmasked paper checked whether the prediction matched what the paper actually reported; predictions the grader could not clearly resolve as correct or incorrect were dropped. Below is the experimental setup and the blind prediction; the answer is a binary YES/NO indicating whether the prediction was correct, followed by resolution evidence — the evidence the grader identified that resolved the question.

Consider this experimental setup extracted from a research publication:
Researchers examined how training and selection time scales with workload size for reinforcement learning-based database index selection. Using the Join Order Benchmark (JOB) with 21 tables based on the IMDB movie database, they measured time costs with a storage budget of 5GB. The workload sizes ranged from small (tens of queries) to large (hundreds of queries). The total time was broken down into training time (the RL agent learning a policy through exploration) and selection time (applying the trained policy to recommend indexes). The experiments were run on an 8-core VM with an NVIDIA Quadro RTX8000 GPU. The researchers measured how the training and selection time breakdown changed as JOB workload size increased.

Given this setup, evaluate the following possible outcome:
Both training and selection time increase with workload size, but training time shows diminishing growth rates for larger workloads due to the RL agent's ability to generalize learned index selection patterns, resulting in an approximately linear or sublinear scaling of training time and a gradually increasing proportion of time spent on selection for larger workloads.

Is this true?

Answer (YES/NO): NO